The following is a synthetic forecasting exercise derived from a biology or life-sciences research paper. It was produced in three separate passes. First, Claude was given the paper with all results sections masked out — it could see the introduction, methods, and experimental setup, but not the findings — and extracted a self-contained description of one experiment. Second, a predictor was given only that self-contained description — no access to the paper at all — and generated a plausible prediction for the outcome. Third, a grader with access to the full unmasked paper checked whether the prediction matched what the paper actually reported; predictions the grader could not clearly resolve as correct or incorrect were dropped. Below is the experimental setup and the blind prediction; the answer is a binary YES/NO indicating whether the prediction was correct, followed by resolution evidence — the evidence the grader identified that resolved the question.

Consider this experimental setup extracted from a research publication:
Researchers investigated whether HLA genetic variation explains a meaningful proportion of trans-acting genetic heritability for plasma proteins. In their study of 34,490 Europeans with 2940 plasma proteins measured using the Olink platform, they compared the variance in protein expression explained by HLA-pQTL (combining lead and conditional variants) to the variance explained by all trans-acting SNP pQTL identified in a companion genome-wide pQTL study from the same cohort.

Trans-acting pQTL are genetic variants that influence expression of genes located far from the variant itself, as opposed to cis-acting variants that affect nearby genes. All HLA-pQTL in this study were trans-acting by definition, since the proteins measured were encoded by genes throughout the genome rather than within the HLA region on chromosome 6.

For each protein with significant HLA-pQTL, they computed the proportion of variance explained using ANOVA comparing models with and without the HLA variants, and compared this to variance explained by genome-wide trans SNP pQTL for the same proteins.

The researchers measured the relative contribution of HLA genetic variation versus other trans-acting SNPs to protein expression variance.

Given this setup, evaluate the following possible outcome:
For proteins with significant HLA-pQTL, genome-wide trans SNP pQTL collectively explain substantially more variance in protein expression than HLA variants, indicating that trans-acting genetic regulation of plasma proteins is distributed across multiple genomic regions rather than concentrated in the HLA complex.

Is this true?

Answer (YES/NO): NO